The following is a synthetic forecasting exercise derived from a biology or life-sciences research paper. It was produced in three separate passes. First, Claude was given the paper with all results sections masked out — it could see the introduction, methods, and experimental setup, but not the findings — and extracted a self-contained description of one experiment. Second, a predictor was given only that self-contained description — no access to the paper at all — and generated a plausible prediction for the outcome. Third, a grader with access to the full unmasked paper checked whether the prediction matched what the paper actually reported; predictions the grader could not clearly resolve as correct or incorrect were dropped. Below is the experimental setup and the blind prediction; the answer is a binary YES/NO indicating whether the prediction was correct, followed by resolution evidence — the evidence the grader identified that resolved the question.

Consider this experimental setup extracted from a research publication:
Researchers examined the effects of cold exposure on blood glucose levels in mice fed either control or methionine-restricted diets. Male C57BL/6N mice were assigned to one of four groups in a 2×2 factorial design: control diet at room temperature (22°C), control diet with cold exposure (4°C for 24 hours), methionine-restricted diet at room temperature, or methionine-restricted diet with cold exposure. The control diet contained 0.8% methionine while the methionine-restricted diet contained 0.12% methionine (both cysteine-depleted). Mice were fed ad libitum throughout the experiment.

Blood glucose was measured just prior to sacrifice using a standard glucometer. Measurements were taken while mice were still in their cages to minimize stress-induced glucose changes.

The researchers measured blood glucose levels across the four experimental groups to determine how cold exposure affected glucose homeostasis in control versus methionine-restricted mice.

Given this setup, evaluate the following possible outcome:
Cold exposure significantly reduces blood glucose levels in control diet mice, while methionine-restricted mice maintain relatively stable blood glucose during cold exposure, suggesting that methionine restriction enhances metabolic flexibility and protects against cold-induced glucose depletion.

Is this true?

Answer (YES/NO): NO